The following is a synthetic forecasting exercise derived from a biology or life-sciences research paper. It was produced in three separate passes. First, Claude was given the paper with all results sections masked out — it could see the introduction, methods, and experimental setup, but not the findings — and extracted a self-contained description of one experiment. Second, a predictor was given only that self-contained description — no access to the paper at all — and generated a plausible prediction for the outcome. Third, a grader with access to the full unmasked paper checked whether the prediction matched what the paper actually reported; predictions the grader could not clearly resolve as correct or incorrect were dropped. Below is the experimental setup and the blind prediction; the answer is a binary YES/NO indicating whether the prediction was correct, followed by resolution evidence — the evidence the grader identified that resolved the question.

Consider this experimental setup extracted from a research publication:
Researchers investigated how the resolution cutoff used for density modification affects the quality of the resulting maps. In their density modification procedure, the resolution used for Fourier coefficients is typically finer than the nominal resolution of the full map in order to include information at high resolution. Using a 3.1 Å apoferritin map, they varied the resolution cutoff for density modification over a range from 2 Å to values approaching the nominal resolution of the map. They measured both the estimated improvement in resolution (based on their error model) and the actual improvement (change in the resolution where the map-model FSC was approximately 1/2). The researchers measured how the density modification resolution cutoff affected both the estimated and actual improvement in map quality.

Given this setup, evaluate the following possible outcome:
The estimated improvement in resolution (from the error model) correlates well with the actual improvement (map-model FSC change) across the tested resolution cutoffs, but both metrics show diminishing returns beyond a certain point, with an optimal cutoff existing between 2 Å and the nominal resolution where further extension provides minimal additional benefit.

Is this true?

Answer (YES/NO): NO